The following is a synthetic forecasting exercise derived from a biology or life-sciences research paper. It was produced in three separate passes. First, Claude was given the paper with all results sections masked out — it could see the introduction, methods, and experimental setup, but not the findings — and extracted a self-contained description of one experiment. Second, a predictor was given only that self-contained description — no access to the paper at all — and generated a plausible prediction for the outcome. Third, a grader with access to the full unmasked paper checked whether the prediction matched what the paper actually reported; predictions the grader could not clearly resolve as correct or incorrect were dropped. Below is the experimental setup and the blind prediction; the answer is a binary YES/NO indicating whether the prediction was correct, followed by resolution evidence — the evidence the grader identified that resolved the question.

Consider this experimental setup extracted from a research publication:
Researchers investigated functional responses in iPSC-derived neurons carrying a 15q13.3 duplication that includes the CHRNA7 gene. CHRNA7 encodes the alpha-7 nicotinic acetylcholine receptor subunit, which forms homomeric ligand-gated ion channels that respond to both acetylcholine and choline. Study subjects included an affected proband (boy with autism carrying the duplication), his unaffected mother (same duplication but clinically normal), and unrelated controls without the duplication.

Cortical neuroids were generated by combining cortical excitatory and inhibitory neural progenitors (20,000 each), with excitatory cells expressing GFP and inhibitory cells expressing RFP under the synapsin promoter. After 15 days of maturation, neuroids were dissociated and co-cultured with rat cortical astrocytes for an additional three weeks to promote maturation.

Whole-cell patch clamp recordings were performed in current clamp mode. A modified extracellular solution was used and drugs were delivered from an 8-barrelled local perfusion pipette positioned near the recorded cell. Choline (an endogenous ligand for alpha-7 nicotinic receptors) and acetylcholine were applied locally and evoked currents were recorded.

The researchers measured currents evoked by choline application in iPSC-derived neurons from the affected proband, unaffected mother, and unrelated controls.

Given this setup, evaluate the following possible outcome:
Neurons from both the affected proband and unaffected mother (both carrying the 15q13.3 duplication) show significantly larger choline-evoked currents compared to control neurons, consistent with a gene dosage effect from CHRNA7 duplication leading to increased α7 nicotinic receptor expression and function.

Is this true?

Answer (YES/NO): YES